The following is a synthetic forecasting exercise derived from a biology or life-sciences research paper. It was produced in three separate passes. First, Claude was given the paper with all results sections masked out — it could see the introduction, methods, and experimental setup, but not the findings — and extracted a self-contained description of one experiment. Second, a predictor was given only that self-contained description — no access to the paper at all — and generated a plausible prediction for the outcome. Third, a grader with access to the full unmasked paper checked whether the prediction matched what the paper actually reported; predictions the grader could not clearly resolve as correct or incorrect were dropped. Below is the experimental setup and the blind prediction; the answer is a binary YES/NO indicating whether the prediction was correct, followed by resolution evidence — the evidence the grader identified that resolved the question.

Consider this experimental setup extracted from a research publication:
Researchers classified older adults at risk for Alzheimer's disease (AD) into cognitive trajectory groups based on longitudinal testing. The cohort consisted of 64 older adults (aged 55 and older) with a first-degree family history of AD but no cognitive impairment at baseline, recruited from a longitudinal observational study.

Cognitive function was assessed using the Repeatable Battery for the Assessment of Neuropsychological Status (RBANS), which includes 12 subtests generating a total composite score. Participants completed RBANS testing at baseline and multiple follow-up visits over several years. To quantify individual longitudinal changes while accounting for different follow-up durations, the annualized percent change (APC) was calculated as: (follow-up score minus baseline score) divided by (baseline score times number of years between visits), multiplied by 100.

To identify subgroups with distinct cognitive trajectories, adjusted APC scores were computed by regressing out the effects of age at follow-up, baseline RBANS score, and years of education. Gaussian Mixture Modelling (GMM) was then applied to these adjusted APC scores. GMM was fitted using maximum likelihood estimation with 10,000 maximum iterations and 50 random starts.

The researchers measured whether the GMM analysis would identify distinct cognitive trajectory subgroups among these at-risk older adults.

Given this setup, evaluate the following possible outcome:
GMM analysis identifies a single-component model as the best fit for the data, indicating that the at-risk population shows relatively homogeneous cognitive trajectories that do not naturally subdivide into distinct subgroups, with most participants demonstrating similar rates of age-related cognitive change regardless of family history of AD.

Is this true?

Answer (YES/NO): NO